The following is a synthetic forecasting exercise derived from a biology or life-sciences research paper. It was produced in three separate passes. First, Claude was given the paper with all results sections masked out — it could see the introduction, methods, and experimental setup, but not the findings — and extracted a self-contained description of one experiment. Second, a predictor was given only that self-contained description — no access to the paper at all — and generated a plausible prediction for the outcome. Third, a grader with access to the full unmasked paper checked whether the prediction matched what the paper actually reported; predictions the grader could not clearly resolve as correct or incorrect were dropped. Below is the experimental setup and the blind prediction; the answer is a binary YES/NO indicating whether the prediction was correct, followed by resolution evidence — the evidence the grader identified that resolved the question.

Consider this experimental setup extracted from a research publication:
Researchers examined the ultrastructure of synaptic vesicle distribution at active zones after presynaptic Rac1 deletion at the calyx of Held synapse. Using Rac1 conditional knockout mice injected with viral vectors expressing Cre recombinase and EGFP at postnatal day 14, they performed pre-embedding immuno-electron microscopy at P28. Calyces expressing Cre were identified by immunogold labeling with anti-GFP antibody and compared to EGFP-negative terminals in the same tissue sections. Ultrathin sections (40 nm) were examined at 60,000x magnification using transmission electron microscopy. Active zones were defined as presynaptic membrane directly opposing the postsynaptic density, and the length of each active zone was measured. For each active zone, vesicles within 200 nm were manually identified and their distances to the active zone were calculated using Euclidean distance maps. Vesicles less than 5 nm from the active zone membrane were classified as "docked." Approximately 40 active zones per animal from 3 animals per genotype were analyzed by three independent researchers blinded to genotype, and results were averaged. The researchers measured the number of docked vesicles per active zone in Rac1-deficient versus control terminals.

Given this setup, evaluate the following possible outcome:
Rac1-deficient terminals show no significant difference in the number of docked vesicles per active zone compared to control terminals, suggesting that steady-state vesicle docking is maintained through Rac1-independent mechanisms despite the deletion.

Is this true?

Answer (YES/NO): YES